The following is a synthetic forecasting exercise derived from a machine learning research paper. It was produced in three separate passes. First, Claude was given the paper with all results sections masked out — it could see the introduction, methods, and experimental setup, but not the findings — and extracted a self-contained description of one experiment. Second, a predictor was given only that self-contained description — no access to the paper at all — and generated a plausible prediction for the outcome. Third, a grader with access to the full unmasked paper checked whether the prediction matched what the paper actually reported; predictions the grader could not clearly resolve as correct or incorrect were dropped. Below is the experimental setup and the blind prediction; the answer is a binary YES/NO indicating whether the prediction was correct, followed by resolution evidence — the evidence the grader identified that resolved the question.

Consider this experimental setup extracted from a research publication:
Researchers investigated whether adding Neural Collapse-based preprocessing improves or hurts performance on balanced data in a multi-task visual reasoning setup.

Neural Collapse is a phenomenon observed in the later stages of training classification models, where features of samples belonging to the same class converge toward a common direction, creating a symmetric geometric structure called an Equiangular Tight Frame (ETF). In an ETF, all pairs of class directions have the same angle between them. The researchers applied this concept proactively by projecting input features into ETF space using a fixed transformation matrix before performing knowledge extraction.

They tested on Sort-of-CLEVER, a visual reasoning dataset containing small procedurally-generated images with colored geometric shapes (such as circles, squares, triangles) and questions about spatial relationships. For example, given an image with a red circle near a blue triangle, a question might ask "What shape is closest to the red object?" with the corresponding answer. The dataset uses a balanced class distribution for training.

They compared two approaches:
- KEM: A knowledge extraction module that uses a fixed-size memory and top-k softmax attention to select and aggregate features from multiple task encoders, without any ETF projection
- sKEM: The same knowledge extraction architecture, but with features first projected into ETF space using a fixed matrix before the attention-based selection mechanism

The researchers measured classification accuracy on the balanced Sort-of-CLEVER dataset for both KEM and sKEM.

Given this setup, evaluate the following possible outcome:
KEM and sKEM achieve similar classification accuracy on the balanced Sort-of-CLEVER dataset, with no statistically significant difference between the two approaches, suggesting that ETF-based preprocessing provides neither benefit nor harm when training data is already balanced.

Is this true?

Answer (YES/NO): NO